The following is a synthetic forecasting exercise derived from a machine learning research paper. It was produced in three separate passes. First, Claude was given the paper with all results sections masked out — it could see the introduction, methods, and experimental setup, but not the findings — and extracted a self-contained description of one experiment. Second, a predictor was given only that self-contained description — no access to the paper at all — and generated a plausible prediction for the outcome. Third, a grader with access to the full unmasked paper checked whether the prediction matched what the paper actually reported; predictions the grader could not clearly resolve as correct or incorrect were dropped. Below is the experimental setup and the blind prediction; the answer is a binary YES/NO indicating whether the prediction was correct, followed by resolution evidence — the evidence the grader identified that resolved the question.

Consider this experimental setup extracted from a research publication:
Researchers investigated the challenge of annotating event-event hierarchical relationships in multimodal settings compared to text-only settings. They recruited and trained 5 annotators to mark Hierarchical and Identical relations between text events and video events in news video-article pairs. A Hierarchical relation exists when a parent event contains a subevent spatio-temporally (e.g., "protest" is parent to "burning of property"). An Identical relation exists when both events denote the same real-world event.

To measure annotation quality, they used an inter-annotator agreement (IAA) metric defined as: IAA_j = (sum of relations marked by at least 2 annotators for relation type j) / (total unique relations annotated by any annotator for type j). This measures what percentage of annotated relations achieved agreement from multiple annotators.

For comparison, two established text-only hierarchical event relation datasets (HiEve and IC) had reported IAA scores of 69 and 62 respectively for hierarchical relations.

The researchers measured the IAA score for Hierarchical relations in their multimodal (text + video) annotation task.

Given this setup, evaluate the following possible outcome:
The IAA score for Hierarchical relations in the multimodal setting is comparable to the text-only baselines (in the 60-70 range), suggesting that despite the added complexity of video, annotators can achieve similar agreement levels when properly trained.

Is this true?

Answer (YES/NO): NO